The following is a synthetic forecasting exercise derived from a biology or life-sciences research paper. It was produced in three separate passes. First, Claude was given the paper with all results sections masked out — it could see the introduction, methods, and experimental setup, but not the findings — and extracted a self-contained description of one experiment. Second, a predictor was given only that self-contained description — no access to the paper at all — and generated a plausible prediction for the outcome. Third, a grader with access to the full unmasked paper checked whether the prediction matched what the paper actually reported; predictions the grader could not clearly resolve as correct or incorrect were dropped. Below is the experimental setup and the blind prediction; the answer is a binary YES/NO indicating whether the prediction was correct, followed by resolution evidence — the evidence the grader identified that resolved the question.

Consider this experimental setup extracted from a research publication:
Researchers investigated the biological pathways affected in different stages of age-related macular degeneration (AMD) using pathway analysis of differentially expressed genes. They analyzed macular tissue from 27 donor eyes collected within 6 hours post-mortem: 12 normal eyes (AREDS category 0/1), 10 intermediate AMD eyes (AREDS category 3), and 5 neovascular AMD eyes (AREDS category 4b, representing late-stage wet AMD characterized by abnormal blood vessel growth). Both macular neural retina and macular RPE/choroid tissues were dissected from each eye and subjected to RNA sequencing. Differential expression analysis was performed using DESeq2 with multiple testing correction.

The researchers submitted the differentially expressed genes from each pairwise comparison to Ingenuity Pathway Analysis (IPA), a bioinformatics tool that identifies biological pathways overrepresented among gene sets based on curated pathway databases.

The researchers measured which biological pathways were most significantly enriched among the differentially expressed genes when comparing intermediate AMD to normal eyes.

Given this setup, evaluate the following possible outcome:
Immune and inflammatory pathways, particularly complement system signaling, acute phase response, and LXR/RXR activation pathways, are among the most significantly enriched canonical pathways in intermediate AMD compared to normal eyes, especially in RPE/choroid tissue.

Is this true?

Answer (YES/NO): NO